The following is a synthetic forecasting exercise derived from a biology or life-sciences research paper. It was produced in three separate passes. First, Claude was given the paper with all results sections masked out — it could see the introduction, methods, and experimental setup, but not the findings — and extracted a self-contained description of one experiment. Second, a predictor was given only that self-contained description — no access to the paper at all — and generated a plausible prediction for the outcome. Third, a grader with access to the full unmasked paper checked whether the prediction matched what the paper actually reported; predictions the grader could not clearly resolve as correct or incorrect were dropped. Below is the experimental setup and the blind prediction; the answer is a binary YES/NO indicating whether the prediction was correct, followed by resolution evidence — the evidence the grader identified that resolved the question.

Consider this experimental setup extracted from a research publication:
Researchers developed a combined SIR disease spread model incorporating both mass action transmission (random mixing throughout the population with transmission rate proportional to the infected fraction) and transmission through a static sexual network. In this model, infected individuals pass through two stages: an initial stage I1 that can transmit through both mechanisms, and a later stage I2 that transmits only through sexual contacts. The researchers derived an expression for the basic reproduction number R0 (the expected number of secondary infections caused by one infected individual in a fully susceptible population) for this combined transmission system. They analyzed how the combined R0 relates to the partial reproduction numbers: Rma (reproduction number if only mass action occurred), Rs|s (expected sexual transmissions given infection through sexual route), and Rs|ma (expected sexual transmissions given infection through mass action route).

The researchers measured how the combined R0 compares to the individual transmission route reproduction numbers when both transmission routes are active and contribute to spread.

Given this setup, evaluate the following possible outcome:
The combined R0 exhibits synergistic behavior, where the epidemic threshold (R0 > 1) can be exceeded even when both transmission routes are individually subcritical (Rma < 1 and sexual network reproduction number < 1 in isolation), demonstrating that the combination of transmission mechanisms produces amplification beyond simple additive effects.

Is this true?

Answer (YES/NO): YES